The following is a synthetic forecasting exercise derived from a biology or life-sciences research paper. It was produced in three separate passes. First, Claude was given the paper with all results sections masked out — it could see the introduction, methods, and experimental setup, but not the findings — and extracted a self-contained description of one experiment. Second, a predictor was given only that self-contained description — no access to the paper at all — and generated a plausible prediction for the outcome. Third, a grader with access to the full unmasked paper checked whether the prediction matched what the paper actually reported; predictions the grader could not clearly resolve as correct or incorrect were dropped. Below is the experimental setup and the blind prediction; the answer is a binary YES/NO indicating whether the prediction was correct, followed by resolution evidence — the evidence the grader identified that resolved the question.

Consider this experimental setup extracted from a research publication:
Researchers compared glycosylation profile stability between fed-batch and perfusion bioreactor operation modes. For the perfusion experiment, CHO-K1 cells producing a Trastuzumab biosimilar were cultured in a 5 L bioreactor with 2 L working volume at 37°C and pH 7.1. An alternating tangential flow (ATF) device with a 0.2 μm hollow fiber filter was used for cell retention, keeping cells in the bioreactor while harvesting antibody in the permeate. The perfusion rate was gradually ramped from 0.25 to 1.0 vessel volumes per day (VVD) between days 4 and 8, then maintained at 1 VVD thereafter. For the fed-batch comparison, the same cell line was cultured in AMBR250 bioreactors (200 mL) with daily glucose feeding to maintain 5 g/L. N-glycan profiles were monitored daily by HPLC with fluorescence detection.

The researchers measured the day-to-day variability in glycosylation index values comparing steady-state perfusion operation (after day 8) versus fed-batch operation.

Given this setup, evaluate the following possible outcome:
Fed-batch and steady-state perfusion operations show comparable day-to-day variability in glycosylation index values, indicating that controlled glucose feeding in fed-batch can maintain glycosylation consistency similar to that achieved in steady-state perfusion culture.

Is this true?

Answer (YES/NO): YES